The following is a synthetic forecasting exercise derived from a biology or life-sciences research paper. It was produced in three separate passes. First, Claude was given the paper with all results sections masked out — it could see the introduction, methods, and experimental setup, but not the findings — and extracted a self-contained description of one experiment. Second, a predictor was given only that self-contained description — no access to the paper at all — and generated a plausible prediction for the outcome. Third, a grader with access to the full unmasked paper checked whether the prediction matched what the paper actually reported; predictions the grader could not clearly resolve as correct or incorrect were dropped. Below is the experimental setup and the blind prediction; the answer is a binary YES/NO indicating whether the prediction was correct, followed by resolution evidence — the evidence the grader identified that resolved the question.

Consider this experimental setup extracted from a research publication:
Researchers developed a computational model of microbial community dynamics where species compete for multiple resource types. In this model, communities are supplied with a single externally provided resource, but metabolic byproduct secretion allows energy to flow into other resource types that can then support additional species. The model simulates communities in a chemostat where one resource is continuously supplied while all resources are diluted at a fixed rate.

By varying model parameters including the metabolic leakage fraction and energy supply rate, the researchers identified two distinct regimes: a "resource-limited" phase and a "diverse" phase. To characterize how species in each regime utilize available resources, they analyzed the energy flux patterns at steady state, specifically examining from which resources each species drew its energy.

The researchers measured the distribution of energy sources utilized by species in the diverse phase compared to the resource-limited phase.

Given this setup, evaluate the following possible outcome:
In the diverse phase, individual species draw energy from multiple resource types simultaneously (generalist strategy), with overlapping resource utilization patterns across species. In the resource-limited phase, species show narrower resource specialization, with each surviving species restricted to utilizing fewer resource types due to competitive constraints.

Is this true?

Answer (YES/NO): YES